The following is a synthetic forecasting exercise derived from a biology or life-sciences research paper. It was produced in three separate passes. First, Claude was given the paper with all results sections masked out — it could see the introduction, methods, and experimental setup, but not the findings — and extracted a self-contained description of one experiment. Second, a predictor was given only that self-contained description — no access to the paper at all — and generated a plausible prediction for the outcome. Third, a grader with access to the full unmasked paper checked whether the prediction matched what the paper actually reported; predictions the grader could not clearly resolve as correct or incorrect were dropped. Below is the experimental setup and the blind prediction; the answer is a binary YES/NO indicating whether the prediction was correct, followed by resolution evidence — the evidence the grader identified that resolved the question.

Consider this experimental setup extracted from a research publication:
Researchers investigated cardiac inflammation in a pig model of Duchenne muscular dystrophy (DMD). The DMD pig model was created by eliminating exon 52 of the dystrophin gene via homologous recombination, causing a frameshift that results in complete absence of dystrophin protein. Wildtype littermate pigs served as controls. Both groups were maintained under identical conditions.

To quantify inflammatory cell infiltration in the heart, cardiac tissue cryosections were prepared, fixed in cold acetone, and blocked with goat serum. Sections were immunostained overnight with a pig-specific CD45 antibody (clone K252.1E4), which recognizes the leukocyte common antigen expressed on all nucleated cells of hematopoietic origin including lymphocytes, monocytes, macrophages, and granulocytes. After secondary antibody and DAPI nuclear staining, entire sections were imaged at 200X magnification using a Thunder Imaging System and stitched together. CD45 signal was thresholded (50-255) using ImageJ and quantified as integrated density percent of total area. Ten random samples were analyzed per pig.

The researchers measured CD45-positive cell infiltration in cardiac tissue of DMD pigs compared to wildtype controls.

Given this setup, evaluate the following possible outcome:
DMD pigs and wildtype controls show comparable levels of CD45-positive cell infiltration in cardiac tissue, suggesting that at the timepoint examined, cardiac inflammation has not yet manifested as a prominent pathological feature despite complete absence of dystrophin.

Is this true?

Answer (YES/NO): NO